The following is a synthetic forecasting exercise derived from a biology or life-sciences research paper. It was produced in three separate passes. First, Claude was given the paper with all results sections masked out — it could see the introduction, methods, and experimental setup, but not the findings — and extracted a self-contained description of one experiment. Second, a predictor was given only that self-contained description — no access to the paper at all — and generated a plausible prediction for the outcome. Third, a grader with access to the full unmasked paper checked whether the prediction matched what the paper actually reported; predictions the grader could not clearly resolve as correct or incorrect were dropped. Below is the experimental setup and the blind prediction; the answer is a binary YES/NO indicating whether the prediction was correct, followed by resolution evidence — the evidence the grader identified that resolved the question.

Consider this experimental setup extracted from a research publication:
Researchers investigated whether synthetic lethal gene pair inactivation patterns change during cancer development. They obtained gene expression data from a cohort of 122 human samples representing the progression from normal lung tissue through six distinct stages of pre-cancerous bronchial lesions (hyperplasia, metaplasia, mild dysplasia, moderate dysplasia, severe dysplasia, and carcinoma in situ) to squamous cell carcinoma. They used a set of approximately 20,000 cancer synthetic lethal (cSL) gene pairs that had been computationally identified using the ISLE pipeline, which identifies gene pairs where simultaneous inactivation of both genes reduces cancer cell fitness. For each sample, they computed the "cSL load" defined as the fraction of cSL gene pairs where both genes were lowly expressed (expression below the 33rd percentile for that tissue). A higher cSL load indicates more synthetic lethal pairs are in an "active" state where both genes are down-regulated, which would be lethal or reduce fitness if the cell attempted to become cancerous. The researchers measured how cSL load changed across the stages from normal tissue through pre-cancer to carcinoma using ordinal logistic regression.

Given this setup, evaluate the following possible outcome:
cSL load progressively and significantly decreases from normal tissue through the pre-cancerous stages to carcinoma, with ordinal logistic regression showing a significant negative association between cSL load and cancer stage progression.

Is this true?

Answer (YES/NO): YES